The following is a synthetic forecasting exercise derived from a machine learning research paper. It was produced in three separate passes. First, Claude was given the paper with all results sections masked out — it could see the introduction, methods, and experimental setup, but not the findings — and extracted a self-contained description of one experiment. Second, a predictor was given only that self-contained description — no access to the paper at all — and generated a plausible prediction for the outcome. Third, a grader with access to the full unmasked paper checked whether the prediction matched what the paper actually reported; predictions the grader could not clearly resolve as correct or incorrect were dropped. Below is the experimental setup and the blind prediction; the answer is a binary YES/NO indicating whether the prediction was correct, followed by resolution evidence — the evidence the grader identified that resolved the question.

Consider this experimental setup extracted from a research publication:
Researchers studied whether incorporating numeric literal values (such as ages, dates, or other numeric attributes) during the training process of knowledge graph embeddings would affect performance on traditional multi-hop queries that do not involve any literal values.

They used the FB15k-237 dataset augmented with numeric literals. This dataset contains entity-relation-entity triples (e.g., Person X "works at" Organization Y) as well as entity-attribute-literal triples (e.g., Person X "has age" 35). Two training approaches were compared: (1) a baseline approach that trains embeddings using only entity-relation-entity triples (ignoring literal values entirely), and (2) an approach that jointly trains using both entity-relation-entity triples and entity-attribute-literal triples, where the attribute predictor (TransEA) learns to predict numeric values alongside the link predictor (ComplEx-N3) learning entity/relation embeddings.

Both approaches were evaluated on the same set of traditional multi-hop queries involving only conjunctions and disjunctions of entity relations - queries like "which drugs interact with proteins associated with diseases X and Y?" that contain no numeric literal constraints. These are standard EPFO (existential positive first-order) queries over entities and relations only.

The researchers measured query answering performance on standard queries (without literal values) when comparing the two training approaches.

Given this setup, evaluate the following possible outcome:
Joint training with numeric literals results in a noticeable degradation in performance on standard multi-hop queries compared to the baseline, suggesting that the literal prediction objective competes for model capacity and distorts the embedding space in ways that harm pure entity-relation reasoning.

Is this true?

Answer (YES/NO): NO